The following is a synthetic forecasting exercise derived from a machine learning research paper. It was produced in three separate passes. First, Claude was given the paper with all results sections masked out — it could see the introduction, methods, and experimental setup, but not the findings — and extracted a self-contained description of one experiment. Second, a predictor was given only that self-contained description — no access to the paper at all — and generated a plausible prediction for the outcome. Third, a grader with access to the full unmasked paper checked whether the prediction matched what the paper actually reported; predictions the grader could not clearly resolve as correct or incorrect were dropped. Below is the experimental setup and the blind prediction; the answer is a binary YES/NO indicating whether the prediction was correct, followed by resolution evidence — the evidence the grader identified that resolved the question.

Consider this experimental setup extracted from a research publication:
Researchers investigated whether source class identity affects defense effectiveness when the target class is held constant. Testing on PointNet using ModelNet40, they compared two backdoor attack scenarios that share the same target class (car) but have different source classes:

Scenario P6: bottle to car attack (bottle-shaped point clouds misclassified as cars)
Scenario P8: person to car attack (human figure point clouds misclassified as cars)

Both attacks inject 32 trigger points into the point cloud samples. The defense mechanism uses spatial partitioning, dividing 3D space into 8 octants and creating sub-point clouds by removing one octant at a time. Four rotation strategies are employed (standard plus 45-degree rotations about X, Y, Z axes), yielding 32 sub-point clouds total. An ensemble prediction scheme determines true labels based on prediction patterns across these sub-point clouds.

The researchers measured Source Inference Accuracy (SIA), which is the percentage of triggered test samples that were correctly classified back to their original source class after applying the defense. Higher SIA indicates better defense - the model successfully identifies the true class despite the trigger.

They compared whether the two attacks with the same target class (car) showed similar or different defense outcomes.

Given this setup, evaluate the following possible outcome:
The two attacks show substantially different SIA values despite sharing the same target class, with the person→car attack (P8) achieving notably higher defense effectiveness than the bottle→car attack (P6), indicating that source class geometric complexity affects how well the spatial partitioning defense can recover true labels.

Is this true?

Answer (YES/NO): NO